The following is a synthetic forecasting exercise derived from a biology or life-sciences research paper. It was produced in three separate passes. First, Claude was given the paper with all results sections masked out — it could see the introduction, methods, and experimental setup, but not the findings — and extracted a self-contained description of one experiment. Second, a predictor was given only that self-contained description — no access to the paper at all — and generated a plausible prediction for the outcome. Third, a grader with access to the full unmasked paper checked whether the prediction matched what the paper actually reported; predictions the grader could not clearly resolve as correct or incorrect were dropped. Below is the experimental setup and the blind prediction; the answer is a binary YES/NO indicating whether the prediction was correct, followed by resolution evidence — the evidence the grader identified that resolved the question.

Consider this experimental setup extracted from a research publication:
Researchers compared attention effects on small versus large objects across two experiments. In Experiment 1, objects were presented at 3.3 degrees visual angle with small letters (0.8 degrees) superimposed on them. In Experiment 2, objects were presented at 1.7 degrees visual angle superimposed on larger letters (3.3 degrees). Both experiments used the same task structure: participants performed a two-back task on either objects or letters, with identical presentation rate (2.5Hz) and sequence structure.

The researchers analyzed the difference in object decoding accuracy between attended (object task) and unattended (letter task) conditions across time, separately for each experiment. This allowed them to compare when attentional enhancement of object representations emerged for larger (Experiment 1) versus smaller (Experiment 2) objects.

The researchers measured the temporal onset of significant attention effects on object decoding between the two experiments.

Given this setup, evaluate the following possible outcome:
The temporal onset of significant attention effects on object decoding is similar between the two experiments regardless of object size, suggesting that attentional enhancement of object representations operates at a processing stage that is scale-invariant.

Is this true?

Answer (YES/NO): NO